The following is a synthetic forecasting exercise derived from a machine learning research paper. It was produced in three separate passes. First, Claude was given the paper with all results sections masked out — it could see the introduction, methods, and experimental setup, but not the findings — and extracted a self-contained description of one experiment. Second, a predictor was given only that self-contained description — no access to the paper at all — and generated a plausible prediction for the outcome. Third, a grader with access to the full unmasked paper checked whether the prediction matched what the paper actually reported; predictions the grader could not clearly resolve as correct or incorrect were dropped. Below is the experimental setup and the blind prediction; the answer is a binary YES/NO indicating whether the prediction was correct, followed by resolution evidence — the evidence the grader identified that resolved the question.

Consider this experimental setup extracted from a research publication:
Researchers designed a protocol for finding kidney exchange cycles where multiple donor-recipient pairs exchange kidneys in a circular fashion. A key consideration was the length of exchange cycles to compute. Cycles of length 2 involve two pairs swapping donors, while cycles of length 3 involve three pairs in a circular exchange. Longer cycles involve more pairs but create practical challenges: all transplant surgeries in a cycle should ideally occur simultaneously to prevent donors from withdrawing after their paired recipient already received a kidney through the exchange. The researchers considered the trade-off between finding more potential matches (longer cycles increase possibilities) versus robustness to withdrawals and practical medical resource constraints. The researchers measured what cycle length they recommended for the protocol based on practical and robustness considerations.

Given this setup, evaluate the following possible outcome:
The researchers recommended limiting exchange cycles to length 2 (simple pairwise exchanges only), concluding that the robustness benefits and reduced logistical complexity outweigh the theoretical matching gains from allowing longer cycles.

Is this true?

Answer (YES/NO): NO